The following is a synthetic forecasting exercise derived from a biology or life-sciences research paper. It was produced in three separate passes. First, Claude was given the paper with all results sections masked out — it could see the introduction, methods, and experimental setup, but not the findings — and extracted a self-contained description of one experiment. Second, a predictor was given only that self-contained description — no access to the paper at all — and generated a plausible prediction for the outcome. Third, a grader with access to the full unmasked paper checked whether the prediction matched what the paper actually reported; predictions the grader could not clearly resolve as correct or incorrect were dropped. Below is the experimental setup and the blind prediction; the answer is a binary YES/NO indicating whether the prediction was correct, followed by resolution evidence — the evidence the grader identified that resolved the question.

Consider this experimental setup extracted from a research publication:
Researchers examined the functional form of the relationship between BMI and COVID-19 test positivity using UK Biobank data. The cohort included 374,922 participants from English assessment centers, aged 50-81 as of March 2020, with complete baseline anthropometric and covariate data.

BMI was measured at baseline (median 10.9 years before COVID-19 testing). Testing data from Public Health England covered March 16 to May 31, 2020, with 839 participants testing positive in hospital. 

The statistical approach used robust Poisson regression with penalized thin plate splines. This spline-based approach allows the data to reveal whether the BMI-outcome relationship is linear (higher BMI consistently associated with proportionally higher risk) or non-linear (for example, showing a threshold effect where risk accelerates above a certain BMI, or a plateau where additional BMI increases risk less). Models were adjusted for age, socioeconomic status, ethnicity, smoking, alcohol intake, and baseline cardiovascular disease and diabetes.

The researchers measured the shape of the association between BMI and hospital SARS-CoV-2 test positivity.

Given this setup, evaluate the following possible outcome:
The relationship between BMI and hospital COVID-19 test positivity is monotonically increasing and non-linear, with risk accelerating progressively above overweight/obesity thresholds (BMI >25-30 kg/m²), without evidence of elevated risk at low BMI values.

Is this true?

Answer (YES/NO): NO